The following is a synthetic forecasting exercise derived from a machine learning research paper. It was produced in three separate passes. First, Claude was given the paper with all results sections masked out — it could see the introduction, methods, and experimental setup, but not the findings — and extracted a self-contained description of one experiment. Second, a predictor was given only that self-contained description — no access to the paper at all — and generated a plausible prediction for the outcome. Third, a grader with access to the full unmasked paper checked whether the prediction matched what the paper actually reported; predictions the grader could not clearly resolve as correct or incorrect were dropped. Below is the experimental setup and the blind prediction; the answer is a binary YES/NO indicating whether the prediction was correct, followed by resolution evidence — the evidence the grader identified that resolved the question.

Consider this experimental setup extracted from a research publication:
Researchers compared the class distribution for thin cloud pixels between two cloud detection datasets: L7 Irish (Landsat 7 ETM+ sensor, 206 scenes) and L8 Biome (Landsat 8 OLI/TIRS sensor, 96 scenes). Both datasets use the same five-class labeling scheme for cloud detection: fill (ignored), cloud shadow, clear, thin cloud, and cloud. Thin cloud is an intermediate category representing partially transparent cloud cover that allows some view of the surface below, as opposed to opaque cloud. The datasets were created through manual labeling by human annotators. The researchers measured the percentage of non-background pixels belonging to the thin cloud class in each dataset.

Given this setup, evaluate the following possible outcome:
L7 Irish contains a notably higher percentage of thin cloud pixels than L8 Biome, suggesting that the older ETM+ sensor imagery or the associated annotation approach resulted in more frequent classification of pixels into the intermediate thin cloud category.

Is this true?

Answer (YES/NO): NO